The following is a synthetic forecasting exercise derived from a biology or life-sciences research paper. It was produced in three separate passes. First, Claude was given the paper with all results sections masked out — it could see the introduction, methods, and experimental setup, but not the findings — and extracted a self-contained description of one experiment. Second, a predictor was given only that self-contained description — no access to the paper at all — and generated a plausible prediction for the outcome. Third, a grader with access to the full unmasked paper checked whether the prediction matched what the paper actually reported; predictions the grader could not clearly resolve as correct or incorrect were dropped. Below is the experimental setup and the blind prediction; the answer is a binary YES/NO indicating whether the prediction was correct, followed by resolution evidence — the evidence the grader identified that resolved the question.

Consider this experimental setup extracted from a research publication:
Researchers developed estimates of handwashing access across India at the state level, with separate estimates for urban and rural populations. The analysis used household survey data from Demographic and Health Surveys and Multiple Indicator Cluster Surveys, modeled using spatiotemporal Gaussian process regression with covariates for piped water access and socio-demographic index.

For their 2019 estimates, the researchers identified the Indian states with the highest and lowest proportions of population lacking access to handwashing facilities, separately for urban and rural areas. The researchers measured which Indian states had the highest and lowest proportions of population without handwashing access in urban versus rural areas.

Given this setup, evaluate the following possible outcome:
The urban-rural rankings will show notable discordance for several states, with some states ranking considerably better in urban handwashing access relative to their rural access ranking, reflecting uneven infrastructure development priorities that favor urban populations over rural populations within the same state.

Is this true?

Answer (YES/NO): YES